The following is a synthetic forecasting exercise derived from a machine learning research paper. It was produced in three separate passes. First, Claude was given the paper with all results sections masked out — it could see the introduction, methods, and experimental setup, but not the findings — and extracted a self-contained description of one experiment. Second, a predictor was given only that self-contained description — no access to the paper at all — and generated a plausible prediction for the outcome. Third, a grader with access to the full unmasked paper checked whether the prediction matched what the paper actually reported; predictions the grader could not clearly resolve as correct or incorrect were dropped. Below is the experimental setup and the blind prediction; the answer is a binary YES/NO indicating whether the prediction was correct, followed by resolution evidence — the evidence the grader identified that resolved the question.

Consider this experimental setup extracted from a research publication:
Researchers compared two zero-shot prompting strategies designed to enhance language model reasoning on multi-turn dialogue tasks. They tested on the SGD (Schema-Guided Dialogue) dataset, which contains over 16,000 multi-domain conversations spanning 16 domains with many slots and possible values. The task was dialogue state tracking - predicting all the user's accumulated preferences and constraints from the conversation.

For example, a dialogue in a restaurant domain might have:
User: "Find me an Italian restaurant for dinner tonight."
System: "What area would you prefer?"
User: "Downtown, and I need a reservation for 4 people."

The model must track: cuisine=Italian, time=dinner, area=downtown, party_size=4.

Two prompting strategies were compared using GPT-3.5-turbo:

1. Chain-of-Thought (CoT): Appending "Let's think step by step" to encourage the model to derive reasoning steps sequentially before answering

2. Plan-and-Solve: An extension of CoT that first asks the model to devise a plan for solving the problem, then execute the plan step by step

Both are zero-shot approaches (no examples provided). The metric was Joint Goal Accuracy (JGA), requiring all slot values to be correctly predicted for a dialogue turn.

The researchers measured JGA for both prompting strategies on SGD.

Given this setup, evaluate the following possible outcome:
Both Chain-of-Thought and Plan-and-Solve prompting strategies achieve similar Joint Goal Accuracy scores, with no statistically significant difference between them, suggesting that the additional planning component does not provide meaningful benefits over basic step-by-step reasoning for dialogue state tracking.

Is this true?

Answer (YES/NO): NO